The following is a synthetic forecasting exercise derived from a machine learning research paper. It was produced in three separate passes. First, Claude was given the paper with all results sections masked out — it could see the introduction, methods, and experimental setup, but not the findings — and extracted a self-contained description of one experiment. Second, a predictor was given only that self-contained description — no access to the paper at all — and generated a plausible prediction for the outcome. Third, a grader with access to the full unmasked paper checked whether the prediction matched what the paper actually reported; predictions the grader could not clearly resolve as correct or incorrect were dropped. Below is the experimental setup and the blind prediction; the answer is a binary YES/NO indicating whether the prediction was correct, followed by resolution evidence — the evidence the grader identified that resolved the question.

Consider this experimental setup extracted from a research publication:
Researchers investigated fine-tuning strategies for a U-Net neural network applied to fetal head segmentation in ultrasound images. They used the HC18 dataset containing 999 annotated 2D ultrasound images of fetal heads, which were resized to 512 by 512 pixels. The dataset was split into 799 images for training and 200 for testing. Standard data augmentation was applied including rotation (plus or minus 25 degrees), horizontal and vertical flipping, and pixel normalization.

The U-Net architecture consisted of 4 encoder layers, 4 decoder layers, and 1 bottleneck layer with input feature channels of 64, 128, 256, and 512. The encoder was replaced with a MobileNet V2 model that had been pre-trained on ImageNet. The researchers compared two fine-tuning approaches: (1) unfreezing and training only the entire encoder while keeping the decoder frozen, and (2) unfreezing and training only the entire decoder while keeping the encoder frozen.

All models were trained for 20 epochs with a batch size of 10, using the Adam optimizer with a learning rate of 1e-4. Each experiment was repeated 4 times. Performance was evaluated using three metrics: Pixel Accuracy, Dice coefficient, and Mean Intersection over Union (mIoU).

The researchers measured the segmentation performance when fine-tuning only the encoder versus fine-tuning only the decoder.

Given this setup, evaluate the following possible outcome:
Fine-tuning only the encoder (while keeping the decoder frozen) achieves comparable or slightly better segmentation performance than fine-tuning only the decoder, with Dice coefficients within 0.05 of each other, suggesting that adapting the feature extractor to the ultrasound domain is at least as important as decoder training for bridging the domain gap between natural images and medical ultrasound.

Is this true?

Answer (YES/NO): NO